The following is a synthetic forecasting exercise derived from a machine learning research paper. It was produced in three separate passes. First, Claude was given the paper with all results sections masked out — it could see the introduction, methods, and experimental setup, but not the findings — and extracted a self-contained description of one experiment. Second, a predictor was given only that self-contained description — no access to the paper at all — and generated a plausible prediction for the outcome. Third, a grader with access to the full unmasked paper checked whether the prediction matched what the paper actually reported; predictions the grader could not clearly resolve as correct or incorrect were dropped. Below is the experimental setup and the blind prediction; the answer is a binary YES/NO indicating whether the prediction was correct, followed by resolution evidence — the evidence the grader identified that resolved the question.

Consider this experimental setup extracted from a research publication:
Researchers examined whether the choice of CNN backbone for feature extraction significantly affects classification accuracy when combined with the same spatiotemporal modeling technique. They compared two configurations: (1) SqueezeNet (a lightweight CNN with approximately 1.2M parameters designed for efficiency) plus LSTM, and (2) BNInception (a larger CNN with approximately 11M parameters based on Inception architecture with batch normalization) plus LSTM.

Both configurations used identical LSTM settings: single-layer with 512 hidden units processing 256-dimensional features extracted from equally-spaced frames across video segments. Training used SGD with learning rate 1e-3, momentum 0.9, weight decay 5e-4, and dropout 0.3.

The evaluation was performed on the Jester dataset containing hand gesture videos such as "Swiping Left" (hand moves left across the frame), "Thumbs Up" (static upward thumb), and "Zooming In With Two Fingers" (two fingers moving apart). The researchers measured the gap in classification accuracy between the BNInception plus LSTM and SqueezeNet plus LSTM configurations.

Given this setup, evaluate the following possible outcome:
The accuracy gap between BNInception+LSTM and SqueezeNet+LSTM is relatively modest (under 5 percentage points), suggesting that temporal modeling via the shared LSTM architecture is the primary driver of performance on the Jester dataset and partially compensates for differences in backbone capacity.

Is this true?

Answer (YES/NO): NO